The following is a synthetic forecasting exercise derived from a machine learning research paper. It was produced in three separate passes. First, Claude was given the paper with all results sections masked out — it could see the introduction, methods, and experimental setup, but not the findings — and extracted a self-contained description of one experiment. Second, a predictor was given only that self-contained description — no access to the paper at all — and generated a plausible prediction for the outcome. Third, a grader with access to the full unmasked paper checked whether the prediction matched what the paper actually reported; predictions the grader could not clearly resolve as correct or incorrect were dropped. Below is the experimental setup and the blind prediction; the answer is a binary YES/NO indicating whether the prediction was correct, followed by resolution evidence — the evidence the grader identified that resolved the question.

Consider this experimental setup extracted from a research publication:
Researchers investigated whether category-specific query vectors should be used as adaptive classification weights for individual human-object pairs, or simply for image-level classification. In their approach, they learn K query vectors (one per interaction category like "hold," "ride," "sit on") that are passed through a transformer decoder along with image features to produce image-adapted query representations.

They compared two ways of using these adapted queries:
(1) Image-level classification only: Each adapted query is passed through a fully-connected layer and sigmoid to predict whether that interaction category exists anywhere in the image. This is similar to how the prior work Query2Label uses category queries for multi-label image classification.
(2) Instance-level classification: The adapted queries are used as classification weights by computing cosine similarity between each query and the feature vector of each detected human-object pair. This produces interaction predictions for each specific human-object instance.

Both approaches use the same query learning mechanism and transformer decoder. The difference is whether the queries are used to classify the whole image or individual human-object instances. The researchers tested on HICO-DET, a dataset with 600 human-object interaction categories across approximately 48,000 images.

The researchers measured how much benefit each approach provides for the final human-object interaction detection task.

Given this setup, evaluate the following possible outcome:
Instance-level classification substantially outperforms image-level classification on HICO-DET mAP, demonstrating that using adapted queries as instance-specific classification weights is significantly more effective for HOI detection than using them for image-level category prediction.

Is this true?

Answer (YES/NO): YES